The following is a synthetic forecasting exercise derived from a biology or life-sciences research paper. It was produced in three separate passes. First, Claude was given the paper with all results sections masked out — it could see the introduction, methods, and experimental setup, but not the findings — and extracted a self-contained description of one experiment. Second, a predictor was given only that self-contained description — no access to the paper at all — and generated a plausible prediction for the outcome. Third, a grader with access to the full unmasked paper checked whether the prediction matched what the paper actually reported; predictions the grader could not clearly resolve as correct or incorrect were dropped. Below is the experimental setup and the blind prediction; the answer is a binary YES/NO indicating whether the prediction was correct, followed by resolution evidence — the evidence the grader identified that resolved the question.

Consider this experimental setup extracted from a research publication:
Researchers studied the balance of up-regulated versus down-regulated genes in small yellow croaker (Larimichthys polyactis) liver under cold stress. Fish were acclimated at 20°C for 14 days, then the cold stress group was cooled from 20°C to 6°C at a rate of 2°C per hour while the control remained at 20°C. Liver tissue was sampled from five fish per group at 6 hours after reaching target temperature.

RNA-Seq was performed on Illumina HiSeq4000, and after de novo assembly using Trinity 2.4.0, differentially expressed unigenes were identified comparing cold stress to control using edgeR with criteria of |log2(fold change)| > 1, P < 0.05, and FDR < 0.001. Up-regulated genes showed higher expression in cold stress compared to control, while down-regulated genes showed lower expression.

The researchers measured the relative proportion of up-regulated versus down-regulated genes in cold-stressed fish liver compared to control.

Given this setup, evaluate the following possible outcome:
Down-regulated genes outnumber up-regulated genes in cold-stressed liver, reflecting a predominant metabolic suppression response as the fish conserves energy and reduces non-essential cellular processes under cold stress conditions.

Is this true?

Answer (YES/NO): YES